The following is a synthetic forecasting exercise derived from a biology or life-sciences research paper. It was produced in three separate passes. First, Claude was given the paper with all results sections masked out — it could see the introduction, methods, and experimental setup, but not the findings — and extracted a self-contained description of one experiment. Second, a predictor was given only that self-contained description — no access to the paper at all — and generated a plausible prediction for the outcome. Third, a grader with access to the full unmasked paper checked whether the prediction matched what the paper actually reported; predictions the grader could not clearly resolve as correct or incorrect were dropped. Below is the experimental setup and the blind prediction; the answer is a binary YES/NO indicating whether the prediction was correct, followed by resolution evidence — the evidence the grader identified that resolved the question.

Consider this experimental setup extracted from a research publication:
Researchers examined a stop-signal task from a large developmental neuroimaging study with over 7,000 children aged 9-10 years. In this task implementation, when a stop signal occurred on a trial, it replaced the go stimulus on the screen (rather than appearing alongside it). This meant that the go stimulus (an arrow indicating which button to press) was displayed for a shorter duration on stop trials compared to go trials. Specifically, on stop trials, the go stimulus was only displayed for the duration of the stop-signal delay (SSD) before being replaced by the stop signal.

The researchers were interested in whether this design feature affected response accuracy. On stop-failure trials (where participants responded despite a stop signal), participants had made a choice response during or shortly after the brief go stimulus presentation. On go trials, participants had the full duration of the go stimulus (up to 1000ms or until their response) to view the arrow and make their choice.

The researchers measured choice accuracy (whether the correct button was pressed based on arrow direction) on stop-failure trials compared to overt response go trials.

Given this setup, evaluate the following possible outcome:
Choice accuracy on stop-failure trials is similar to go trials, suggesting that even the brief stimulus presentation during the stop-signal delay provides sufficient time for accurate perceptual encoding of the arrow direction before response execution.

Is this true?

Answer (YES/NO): NO